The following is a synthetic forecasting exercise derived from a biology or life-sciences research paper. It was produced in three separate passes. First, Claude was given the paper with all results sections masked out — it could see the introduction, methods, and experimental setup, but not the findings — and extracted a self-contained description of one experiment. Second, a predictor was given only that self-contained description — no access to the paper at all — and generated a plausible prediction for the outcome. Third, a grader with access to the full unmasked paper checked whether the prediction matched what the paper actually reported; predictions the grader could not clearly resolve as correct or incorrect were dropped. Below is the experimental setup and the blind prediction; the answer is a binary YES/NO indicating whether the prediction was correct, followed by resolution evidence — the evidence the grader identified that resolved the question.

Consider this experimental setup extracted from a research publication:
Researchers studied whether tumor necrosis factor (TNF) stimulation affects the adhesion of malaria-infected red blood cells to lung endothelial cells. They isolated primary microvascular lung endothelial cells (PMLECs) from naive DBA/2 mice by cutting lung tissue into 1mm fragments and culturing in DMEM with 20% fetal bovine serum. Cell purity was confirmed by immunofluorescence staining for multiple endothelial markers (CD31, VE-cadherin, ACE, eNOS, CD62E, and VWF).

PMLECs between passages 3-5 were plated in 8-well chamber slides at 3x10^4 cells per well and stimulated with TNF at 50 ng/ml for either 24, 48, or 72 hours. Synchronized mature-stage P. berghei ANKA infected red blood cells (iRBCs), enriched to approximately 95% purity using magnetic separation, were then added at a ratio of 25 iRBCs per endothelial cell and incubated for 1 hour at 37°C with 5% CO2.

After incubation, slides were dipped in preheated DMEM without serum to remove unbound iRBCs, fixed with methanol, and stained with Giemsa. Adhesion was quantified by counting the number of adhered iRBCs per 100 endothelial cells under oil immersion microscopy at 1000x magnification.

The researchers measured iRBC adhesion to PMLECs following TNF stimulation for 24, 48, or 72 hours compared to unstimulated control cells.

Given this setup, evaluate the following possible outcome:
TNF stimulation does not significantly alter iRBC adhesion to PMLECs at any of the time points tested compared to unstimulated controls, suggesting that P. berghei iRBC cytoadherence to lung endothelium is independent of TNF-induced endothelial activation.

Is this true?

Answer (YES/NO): NO